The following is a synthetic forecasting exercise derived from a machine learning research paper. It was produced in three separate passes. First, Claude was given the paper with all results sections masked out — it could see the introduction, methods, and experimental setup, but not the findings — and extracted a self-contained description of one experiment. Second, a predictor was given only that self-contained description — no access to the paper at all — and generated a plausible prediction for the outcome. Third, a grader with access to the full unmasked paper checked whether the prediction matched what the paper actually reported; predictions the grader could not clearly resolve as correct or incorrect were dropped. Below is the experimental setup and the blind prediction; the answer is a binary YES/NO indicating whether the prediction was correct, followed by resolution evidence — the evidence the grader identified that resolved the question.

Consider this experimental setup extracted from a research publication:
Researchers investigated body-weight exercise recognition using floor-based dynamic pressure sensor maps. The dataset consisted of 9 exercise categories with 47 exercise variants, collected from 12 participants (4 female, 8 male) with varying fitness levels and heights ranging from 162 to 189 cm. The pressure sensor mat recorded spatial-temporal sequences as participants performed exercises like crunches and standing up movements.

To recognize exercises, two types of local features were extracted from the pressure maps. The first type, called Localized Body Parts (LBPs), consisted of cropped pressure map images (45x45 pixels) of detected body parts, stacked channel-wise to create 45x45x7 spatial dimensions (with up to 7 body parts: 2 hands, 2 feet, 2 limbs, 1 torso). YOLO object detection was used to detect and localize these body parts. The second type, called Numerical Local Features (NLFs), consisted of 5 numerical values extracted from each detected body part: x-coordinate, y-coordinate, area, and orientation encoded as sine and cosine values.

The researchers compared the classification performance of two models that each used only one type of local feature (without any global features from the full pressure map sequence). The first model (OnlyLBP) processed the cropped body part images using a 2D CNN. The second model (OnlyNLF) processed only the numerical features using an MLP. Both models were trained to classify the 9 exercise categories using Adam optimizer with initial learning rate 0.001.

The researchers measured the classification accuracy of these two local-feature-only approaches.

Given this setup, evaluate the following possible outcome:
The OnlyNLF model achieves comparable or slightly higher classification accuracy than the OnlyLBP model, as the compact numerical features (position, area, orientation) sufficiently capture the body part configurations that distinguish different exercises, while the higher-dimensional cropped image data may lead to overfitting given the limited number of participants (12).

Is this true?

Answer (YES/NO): NO